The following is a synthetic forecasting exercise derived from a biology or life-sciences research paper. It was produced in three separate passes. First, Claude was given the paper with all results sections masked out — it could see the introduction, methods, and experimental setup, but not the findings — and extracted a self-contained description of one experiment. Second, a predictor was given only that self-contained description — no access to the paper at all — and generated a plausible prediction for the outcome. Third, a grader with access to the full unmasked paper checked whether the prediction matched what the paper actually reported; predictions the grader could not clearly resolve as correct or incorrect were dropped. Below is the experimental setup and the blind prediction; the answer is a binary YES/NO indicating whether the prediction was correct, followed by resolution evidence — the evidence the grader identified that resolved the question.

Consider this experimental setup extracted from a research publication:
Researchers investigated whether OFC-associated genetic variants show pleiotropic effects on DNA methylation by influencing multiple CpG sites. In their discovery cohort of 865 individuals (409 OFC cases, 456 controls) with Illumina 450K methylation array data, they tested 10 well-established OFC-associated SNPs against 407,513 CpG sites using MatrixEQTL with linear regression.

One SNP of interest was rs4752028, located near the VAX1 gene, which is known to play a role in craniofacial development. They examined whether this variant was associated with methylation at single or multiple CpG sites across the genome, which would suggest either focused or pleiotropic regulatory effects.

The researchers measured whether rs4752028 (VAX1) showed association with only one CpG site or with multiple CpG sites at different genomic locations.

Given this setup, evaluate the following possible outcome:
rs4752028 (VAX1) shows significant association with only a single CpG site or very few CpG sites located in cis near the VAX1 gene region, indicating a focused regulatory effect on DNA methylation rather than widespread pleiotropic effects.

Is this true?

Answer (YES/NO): NO